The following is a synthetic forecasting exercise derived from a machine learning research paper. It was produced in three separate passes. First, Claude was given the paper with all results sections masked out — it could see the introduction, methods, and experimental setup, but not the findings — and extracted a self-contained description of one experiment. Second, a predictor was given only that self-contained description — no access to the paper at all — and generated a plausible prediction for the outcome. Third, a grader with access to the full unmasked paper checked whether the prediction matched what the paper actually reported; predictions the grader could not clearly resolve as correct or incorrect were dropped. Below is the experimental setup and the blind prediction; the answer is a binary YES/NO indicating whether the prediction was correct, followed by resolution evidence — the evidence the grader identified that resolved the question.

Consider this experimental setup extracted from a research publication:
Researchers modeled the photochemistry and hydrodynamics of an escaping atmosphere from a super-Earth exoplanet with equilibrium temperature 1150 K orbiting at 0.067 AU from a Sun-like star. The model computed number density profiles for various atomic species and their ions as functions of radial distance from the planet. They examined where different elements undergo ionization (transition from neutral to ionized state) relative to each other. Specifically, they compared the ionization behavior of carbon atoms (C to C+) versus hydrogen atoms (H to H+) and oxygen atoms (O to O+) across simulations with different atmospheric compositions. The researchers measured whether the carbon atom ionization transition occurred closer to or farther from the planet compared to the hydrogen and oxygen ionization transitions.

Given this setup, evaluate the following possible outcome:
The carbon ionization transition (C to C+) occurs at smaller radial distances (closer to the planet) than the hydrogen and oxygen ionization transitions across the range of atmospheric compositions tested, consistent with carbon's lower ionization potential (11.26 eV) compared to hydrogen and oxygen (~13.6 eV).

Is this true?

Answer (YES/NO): YES